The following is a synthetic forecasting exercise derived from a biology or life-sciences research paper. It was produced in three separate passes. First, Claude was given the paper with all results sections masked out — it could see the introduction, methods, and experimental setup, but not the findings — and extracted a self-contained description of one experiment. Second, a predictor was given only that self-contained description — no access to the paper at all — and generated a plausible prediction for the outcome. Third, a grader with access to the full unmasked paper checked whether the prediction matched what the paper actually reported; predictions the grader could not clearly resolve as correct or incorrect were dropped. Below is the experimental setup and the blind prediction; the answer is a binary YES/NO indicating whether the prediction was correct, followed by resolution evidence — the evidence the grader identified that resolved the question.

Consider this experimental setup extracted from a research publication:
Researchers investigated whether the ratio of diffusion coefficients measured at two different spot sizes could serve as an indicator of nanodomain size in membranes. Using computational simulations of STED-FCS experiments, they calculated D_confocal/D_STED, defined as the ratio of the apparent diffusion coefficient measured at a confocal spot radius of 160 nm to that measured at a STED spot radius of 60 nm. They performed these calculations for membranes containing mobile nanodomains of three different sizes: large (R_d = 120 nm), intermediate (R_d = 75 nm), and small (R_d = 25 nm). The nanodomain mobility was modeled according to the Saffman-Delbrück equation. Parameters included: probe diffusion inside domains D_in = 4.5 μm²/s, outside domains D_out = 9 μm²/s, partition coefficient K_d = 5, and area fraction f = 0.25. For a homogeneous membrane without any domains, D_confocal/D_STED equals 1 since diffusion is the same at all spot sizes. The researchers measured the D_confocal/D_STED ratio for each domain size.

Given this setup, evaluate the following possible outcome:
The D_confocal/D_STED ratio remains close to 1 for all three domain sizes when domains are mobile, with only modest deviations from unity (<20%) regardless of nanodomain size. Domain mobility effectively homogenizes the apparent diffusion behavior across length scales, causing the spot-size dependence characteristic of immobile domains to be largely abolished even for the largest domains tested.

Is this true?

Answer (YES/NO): NO